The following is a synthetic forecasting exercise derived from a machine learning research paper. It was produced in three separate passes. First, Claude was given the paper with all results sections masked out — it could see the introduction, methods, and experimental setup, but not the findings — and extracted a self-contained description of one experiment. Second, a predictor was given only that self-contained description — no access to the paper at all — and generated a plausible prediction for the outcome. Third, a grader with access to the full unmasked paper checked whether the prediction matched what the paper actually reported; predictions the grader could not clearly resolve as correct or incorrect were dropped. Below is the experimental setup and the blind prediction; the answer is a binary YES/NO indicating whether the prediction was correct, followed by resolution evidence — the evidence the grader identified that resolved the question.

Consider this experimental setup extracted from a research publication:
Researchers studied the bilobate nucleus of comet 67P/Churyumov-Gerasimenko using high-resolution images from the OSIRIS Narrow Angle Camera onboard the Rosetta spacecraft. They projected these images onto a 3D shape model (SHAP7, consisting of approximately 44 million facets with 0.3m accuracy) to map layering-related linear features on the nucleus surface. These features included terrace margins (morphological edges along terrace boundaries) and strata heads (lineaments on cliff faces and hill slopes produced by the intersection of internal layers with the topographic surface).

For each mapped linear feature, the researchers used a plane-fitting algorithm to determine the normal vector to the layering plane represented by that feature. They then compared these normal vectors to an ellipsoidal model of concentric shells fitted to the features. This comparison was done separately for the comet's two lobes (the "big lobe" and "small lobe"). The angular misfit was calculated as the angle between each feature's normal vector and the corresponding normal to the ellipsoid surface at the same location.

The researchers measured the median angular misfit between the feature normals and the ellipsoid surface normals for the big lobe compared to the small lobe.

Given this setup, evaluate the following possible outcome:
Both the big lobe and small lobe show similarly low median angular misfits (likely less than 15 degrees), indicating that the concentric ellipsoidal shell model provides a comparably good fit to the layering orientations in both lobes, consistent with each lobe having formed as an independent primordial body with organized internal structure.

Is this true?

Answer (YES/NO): NO